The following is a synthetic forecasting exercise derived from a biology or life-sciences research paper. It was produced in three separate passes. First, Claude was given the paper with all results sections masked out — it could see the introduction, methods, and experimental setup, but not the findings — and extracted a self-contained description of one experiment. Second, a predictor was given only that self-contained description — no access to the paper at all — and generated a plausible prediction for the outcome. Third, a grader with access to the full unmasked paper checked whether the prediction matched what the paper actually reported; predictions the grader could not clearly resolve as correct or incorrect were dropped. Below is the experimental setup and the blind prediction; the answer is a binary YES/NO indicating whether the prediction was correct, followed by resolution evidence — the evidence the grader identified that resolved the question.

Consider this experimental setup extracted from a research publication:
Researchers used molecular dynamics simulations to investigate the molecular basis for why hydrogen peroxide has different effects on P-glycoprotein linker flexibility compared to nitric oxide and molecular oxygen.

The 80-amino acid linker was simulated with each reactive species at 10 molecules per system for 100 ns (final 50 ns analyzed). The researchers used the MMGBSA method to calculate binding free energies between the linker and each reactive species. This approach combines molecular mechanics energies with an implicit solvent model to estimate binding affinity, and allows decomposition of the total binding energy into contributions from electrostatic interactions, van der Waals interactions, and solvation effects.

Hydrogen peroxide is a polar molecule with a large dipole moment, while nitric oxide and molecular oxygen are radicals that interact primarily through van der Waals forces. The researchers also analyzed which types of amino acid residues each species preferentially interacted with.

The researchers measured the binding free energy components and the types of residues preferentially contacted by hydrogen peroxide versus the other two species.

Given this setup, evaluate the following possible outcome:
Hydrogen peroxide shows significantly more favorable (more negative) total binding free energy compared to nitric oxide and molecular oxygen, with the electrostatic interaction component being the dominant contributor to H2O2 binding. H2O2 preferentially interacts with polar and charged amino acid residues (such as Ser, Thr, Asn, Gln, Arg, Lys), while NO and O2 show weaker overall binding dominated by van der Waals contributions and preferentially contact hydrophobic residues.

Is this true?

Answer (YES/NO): YES